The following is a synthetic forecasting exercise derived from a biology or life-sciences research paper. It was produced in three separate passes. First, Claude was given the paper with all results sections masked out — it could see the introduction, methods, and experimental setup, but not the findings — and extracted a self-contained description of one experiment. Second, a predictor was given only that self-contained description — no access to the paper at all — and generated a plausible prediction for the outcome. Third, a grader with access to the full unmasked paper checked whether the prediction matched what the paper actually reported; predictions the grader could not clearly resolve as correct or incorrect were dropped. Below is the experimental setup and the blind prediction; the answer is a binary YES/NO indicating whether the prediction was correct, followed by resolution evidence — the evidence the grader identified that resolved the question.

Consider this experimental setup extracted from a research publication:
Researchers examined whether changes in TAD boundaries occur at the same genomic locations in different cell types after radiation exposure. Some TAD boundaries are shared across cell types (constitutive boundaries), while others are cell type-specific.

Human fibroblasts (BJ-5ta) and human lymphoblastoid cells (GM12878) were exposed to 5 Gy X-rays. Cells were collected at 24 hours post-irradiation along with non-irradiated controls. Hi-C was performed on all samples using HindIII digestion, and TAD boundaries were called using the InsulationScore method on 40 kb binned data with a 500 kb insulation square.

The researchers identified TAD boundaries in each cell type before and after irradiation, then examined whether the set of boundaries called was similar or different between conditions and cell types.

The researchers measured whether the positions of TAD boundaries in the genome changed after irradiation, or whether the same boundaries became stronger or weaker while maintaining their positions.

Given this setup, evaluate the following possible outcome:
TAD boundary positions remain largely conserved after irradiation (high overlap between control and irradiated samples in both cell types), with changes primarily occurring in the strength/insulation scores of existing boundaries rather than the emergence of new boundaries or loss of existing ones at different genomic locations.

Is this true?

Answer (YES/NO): YES